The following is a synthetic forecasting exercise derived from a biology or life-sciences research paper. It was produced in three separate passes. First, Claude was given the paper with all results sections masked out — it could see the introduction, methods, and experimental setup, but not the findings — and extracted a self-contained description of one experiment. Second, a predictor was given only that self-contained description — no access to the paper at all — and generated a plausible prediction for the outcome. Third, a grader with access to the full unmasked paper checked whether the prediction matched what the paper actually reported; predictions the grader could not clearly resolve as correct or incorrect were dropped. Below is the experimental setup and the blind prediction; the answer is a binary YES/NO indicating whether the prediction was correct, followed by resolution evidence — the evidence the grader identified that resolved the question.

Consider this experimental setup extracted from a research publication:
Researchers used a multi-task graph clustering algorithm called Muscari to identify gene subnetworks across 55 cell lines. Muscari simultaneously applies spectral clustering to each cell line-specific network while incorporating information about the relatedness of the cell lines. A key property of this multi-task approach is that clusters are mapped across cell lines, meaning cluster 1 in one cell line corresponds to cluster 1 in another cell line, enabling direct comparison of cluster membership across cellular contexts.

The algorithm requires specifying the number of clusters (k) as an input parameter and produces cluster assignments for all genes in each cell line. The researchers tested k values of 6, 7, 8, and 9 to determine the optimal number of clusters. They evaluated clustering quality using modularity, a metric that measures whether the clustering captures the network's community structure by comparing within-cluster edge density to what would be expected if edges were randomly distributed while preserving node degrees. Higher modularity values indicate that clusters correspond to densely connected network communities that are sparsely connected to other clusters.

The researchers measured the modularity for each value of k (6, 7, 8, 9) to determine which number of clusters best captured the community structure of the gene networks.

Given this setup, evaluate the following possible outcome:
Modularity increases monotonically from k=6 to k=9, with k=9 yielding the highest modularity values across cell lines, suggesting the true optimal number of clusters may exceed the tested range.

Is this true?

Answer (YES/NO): NO